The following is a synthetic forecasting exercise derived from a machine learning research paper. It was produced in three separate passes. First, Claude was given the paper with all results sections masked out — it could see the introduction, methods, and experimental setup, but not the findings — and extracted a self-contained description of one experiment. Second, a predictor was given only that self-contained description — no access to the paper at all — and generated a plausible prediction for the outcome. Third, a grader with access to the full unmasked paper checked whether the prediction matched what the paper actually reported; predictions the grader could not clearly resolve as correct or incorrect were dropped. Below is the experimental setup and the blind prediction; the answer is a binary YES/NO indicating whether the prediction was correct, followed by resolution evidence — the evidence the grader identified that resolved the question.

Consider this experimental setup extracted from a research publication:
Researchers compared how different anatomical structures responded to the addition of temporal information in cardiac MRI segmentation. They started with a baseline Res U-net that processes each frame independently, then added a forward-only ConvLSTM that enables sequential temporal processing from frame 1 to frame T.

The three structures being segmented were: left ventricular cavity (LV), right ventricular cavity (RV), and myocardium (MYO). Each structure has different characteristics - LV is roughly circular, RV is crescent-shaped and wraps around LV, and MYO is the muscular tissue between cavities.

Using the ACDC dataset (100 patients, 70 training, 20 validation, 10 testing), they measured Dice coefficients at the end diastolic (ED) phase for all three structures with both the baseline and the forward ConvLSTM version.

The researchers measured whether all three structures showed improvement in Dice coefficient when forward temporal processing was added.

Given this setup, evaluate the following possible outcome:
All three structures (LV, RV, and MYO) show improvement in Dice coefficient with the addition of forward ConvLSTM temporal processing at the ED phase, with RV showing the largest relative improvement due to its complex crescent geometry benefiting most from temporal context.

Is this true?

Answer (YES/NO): NO